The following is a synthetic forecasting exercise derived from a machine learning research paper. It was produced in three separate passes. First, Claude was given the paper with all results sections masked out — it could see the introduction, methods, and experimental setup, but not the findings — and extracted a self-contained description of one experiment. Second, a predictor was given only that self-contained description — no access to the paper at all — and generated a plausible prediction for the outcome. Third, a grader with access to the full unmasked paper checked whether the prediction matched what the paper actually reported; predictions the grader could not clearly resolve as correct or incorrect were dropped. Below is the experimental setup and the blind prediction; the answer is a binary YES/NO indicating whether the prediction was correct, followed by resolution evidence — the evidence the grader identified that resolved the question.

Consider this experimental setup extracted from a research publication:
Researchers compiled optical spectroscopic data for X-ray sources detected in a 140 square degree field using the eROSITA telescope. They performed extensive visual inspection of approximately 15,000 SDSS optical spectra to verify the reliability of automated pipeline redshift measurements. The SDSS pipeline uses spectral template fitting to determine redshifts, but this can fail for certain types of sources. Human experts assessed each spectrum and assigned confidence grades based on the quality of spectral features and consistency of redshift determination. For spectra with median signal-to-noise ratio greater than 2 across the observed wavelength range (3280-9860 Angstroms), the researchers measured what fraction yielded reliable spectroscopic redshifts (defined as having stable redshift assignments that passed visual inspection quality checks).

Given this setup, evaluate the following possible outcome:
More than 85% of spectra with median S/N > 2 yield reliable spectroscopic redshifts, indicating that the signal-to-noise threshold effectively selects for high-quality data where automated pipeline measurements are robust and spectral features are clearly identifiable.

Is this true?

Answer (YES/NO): YES